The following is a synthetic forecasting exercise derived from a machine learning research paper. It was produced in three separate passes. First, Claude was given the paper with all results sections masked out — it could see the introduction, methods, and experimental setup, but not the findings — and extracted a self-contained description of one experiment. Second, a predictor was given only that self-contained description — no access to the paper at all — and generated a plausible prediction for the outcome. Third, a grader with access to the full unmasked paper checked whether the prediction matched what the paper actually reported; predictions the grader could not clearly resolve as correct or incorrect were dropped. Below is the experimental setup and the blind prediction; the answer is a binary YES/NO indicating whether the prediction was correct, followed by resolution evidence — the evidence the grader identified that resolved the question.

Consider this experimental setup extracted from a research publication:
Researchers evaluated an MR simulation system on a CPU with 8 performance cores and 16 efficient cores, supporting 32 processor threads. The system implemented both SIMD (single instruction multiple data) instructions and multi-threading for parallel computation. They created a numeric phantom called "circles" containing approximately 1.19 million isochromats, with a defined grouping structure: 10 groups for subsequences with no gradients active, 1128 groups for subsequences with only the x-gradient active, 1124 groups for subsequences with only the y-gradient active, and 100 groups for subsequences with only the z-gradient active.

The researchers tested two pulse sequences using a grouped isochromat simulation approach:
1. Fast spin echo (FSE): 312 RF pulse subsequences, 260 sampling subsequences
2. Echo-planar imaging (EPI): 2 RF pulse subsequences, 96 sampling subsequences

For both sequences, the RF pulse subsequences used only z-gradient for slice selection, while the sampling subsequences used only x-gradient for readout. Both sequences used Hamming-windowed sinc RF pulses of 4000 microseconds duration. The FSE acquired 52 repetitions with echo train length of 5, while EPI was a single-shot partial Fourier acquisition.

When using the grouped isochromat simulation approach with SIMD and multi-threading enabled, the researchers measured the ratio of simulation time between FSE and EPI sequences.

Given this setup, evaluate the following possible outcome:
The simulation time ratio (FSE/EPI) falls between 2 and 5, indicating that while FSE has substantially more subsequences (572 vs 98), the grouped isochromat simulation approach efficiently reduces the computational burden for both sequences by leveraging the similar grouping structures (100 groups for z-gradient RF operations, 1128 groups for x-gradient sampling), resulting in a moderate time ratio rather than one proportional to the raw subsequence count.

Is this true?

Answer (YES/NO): NO